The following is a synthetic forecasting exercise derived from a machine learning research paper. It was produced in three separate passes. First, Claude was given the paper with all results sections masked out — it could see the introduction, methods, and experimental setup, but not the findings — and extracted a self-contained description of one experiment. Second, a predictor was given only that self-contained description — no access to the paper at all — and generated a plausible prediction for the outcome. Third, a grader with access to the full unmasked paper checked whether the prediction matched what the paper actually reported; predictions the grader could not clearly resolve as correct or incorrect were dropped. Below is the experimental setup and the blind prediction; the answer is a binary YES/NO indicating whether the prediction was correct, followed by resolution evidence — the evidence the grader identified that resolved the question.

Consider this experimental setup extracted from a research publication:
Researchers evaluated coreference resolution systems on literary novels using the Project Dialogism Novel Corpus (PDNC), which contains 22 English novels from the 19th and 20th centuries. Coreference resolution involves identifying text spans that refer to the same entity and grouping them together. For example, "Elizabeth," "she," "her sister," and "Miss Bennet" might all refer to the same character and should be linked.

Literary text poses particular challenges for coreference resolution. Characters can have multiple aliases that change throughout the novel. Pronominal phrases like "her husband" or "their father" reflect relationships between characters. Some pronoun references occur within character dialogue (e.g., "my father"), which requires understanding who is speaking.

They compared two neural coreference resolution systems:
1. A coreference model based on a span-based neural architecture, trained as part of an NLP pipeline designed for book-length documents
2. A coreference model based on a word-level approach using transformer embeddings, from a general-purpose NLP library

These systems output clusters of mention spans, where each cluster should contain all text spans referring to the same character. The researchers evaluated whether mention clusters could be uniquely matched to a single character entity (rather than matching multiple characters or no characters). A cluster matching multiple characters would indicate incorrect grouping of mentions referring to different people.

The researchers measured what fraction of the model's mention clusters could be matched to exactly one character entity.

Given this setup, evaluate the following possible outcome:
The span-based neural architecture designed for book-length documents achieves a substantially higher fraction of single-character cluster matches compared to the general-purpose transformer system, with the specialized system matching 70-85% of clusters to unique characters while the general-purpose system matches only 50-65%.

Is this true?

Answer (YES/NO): NO